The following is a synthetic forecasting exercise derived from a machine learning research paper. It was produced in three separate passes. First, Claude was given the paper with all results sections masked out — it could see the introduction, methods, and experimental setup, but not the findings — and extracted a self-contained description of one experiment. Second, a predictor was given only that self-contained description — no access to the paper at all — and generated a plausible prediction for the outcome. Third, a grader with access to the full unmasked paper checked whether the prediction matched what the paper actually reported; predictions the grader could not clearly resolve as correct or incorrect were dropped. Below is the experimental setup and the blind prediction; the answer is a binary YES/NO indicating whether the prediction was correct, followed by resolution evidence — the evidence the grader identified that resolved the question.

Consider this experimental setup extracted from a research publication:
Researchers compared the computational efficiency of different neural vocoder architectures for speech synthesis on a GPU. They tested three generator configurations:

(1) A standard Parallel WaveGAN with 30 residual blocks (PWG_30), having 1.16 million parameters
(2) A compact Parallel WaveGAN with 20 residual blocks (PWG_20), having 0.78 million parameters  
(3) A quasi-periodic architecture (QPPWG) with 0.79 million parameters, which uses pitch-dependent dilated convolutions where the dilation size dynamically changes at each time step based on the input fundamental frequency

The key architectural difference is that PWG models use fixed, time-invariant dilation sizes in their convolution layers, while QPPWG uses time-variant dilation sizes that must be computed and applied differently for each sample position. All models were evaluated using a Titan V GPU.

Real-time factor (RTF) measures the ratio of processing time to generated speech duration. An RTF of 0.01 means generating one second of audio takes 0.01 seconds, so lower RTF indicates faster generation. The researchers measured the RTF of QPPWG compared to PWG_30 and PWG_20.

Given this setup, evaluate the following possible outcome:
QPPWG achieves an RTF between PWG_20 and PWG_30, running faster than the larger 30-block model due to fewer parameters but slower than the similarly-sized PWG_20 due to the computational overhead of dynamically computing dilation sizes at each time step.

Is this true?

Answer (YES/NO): NO